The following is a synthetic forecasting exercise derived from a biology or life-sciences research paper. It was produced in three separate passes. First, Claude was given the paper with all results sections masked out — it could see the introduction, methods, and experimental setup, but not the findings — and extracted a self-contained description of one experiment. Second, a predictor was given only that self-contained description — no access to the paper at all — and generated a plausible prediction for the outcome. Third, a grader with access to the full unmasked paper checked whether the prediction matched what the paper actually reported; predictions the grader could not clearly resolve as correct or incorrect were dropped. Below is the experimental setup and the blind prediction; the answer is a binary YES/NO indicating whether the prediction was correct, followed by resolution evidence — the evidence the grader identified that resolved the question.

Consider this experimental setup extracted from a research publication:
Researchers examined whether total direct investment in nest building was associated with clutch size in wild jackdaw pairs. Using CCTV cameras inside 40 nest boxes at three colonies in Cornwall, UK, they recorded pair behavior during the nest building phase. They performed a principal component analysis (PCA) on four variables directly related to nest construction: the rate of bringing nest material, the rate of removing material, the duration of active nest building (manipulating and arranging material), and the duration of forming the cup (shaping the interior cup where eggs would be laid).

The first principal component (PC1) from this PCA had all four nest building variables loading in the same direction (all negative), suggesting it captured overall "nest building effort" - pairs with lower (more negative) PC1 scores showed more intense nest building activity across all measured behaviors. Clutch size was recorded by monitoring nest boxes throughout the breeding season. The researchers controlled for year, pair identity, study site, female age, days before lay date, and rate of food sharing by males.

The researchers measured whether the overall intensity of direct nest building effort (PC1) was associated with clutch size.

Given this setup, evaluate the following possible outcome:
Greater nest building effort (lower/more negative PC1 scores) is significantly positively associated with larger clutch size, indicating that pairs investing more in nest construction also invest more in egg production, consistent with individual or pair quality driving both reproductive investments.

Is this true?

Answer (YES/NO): NO